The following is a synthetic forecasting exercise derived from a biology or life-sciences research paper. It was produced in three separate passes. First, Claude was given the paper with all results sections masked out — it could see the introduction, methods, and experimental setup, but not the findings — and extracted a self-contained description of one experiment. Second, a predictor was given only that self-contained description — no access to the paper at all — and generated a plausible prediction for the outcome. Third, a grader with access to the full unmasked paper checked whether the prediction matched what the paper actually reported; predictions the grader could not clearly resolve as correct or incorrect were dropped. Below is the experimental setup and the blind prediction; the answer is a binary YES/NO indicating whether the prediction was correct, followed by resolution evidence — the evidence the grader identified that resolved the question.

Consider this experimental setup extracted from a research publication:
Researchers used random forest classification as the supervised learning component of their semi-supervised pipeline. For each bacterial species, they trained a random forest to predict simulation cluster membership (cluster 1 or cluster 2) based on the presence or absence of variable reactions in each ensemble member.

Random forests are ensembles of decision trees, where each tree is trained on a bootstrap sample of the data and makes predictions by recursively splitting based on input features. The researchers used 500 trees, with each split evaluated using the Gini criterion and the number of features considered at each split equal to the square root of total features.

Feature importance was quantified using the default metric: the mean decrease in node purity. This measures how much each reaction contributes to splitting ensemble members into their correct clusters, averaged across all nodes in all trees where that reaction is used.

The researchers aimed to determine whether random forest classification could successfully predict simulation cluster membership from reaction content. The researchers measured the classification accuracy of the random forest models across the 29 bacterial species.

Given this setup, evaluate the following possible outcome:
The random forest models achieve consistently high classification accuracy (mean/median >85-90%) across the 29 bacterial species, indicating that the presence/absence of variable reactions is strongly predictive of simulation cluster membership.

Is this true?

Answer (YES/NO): YES